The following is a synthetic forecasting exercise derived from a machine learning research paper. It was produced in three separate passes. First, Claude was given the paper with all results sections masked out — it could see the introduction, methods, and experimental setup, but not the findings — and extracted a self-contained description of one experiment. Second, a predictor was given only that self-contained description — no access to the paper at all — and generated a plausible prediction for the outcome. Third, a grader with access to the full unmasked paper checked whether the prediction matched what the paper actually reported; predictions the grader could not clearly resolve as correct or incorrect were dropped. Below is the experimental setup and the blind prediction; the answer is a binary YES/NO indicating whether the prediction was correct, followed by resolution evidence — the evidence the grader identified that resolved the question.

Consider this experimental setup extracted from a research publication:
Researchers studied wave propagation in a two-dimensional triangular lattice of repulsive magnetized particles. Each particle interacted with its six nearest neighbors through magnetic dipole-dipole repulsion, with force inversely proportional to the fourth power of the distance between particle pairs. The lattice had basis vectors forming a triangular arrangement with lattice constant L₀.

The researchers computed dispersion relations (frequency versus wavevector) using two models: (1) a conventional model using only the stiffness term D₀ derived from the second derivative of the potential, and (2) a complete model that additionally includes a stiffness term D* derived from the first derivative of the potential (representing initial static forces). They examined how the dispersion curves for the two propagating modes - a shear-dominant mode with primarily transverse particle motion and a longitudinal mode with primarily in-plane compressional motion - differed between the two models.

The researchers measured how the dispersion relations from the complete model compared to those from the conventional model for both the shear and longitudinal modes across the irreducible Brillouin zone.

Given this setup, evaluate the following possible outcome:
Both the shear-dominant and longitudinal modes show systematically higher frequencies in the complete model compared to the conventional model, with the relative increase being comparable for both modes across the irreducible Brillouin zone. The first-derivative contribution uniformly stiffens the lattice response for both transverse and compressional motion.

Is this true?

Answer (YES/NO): NO